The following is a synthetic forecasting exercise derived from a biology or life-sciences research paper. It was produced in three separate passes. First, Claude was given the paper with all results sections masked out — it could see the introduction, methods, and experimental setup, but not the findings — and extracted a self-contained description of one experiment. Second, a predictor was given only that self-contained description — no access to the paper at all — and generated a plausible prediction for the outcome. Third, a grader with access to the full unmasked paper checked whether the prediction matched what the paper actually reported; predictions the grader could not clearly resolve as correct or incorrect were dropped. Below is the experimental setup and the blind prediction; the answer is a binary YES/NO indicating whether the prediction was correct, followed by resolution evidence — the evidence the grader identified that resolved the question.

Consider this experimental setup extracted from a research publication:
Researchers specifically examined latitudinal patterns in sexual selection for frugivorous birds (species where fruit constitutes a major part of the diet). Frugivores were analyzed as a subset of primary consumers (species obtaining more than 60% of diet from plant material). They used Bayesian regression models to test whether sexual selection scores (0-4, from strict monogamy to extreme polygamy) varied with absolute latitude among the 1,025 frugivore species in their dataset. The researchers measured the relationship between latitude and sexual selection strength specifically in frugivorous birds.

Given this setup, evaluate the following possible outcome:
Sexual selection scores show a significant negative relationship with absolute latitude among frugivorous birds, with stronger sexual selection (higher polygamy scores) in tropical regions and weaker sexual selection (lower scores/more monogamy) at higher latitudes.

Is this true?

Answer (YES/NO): YES